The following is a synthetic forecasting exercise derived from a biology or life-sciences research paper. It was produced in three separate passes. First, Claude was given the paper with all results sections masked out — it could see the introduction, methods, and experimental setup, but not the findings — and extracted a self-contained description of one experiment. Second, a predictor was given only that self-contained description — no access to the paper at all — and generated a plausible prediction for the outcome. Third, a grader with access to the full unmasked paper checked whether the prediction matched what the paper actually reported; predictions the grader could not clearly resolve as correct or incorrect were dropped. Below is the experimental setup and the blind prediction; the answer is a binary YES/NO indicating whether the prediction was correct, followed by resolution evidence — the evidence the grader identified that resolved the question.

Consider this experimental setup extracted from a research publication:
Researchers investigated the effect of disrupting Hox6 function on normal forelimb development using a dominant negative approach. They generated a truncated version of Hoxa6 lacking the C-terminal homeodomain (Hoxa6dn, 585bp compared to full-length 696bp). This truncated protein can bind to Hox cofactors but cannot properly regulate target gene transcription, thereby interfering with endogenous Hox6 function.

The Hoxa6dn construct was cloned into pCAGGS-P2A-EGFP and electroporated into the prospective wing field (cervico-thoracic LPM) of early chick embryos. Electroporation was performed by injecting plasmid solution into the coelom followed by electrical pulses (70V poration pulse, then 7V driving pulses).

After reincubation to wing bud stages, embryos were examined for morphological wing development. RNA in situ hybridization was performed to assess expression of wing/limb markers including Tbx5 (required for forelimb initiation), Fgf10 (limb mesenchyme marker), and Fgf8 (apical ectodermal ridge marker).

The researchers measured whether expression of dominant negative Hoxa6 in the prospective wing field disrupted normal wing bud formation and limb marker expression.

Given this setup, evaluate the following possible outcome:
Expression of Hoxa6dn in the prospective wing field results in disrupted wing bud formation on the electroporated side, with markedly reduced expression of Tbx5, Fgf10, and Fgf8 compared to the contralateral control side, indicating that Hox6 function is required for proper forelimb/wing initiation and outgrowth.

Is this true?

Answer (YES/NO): YES